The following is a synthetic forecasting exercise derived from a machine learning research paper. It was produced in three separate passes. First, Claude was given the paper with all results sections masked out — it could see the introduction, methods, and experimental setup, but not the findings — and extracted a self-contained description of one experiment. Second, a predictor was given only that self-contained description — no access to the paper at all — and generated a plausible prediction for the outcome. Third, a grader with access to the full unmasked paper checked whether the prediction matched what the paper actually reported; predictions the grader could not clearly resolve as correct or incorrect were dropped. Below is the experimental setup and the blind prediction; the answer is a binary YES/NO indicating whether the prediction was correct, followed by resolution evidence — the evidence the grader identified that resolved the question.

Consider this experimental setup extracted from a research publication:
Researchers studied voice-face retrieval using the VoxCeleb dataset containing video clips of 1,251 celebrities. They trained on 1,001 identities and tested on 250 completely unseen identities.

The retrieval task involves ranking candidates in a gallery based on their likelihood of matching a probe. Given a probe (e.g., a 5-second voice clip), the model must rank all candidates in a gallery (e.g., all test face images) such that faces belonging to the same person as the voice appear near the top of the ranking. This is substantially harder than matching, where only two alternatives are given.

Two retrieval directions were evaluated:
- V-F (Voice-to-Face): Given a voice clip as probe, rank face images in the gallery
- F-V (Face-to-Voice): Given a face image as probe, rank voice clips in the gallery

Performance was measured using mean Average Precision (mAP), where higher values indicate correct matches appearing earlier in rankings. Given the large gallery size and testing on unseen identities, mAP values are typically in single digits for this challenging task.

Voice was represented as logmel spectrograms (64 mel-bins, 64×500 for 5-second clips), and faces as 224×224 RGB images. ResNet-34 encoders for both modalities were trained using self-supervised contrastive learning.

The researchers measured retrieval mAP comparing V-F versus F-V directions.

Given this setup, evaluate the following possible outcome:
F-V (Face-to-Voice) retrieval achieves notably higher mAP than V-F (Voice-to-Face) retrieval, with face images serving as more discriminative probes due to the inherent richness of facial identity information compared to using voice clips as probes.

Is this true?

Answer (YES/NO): NO